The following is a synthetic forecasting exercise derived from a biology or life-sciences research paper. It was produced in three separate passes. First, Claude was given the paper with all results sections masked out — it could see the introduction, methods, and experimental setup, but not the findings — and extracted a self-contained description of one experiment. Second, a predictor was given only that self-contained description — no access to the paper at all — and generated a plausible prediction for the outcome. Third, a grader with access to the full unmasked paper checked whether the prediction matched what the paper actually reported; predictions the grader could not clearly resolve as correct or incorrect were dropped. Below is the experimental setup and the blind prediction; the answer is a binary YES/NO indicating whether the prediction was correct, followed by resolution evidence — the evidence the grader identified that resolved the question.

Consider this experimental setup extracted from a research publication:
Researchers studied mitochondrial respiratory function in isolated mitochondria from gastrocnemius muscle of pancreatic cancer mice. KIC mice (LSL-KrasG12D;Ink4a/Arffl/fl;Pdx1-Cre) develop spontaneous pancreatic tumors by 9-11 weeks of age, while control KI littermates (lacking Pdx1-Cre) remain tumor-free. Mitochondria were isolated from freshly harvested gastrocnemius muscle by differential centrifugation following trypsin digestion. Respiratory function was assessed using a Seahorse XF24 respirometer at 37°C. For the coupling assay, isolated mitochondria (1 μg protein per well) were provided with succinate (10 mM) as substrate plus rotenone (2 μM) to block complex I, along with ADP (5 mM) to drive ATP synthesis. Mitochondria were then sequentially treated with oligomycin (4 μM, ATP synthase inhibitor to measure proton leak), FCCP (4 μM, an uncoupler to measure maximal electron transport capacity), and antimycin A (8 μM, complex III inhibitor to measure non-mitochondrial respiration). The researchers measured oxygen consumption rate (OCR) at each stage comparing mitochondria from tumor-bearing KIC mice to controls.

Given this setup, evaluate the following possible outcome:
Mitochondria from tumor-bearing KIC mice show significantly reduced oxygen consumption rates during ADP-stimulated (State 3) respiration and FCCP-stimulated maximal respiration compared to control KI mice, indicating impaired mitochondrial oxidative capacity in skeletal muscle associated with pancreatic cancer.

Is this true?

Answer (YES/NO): YES